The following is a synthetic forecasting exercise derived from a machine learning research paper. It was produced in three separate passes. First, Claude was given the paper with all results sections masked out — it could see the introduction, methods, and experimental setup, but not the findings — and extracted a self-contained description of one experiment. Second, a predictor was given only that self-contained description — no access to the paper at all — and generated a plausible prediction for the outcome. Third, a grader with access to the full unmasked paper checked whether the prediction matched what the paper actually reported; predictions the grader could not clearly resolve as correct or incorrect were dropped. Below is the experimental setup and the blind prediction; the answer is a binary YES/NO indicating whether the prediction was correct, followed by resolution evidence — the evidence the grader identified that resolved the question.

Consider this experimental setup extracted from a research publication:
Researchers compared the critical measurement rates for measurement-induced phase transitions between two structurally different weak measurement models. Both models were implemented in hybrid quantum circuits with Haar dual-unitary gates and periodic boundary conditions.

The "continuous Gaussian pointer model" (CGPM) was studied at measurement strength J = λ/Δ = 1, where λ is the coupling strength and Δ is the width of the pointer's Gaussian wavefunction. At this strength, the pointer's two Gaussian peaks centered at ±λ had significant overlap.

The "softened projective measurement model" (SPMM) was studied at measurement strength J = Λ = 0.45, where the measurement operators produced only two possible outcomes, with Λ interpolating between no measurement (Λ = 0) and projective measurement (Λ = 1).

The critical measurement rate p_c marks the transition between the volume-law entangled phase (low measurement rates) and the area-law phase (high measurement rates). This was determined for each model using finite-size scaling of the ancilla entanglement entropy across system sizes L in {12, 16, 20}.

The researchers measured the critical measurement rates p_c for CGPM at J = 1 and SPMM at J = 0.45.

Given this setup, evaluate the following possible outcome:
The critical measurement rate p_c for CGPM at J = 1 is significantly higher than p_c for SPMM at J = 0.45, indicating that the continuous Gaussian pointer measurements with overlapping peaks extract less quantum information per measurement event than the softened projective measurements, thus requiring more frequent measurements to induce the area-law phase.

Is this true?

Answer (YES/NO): NO